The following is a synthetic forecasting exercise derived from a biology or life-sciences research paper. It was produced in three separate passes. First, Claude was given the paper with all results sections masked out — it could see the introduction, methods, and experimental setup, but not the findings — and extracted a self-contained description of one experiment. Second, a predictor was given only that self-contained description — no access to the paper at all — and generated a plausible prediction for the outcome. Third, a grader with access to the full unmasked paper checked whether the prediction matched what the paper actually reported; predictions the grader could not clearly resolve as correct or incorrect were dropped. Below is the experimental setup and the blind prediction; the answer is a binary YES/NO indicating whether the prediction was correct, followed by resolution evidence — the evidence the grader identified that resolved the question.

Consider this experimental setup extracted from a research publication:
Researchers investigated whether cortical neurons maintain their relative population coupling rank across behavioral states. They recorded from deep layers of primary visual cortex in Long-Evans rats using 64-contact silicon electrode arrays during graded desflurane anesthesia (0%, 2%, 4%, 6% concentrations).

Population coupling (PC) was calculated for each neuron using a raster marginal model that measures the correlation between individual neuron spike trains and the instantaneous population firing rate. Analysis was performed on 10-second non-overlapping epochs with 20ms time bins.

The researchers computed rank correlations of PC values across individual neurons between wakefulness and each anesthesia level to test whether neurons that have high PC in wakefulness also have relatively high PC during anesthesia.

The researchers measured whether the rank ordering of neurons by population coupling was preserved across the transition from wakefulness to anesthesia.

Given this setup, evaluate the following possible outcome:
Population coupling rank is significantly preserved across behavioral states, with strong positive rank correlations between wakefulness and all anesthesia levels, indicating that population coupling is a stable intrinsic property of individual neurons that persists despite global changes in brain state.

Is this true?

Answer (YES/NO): NO